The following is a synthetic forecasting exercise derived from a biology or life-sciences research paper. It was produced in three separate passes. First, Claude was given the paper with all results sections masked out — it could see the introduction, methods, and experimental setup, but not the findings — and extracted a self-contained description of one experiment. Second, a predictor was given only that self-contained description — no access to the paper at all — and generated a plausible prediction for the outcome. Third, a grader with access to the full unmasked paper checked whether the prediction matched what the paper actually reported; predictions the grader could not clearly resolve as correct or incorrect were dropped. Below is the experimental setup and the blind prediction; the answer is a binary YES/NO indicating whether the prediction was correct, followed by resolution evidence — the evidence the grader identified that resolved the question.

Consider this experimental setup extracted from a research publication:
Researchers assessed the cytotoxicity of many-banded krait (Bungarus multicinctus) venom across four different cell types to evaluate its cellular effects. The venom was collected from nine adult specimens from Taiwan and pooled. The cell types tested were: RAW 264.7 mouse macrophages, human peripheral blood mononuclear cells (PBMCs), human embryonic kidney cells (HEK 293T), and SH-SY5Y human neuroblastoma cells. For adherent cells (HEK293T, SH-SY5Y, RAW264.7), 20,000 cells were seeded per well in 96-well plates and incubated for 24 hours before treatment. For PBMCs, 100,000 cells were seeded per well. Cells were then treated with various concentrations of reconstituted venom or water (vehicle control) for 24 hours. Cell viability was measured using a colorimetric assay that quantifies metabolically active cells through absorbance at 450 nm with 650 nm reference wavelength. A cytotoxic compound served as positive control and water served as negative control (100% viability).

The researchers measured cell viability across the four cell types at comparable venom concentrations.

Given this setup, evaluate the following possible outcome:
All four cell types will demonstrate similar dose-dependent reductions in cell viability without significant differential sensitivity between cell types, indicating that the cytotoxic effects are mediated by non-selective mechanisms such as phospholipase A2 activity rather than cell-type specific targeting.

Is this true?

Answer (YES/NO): NO